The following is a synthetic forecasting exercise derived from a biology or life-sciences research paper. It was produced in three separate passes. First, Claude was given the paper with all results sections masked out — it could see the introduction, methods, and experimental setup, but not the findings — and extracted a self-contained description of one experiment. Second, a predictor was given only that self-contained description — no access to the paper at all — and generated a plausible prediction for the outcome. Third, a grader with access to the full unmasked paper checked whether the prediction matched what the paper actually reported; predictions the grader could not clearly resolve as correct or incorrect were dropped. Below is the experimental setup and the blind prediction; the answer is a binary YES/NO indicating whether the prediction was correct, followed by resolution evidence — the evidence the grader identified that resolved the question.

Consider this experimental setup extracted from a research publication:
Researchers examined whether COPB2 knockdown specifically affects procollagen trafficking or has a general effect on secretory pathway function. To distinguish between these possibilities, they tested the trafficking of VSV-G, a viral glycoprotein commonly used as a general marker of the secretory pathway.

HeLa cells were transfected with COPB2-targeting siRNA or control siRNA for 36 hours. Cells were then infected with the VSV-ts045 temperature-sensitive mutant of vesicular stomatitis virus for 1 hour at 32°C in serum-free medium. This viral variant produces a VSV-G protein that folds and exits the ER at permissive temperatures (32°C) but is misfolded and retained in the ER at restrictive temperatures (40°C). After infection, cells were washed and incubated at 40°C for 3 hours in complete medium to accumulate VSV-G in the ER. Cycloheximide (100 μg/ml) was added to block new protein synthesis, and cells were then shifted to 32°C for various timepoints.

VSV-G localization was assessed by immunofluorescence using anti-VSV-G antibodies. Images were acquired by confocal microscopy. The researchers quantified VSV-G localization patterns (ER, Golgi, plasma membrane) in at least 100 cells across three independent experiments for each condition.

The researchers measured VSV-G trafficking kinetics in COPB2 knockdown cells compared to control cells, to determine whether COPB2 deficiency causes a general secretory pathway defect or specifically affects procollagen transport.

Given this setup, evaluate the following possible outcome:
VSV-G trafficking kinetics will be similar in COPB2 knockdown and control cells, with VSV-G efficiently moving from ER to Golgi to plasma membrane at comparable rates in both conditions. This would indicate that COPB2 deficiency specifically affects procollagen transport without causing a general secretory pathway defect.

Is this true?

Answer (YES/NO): NO